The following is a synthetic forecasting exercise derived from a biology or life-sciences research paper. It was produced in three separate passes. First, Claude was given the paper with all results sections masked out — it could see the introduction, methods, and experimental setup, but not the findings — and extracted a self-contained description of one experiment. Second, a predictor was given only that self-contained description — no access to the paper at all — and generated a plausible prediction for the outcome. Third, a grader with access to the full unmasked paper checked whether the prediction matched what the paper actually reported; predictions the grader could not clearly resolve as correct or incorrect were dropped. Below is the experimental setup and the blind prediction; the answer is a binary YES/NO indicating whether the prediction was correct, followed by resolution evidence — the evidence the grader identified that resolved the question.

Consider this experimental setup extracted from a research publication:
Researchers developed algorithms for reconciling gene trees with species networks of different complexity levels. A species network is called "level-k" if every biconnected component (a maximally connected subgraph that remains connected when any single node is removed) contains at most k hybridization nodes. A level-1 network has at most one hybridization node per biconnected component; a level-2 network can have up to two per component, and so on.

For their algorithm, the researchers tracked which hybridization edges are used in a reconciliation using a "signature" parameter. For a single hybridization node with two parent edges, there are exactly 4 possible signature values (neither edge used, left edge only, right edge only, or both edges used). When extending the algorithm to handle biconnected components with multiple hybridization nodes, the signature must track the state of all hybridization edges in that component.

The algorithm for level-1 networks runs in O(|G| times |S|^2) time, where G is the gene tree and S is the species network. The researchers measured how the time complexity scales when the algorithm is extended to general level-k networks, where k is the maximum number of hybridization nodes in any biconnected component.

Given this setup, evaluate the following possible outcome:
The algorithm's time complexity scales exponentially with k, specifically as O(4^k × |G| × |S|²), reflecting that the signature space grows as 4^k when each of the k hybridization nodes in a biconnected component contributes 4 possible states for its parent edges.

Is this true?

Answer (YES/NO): YES